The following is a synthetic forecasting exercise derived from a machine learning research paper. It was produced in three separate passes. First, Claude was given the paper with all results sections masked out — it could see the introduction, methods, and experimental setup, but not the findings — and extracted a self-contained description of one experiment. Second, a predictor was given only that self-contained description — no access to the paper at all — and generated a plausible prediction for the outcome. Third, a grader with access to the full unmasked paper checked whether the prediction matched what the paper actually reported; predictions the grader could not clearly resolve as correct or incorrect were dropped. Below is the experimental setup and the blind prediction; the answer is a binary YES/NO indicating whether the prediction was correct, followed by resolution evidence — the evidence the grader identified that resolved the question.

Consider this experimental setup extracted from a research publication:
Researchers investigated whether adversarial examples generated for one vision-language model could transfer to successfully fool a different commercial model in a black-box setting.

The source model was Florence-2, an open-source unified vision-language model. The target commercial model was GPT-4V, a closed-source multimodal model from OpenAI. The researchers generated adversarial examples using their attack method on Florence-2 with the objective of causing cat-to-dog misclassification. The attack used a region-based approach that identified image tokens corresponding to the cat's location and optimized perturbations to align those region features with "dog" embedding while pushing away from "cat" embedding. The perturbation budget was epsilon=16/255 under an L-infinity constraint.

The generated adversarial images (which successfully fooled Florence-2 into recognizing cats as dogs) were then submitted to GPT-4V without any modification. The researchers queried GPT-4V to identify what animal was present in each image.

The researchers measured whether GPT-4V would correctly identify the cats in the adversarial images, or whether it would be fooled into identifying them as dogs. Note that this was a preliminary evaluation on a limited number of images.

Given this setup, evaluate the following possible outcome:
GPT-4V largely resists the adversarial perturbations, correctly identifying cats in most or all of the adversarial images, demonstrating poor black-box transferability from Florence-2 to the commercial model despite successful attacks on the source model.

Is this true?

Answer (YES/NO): NO